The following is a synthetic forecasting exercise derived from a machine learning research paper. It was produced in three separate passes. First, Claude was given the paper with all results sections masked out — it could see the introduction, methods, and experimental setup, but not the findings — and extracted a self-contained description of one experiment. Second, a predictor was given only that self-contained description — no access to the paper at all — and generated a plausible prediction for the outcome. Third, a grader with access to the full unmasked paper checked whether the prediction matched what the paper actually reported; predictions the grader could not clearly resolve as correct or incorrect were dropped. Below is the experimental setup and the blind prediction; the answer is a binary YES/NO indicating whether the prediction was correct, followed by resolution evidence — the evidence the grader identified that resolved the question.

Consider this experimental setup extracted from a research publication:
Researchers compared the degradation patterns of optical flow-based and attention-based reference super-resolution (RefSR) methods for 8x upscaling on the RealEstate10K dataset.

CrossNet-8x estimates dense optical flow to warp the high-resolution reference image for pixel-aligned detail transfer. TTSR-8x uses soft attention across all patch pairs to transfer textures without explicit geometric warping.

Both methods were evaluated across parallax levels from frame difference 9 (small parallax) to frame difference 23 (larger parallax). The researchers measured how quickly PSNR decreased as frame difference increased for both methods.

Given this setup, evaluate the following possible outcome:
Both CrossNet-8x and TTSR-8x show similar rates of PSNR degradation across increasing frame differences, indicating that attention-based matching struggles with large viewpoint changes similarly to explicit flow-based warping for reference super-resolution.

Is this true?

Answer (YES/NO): NO